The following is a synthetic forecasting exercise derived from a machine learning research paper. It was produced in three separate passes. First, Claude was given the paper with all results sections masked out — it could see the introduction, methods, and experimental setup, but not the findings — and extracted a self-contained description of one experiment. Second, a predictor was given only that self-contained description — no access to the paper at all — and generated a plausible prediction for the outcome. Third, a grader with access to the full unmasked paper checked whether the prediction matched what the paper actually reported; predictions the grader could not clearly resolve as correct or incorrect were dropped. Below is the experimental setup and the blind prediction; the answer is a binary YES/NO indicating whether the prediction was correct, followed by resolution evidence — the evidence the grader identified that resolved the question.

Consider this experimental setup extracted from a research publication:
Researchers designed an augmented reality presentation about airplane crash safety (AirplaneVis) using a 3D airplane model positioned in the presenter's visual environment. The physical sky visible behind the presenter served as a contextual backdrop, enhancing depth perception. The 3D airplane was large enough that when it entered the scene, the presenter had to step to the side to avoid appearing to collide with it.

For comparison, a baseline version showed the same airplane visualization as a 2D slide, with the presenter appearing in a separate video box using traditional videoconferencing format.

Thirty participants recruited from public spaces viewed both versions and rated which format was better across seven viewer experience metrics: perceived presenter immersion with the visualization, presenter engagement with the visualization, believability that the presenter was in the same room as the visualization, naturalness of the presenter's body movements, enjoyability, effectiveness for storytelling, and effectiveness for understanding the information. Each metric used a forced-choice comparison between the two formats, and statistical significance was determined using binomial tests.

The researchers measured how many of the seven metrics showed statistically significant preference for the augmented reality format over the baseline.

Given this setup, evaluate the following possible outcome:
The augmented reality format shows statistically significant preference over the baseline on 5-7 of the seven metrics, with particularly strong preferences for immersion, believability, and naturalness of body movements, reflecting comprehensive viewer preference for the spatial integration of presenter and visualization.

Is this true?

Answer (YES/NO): YES